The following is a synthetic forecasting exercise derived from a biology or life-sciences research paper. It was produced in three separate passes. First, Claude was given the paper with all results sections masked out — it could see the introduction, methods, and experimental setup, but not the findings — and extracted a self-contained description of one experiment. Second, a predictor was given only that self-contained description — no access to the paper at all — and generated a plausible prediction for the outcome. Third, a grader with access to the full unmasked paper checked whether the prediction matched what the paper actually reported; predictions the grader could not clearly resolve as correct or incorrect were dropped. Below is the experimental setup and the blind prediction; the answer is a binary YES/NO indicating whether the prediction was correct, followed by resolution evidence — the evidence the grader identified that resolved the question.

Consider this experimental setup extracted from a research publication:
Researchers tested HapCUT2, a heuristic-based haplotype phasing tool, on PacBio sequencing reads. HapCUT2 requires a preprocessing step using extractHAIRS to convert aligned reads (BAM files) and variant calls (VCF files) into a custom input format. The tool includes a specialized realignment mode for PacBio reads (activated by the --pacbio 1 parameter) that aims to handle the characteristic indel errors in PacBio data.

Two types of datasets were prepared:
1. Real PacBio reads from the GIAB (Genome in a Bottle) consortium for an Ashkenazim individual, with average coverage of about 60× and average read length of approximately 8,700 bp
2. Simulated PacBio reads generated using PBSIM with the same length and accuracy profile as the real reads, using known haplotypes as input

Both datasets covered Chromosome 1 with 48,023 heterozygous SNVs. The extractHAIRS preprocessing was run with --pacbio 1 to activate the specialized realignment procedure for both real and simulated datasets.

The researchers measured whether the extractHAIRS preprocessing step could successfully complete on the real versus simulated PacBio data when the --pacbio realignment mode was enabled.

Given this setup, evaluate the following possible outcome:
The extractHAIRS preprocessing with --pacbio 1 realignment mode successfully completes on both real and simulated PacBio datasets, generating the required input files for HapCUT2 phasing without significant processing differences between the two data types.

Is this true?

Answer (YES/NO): NO